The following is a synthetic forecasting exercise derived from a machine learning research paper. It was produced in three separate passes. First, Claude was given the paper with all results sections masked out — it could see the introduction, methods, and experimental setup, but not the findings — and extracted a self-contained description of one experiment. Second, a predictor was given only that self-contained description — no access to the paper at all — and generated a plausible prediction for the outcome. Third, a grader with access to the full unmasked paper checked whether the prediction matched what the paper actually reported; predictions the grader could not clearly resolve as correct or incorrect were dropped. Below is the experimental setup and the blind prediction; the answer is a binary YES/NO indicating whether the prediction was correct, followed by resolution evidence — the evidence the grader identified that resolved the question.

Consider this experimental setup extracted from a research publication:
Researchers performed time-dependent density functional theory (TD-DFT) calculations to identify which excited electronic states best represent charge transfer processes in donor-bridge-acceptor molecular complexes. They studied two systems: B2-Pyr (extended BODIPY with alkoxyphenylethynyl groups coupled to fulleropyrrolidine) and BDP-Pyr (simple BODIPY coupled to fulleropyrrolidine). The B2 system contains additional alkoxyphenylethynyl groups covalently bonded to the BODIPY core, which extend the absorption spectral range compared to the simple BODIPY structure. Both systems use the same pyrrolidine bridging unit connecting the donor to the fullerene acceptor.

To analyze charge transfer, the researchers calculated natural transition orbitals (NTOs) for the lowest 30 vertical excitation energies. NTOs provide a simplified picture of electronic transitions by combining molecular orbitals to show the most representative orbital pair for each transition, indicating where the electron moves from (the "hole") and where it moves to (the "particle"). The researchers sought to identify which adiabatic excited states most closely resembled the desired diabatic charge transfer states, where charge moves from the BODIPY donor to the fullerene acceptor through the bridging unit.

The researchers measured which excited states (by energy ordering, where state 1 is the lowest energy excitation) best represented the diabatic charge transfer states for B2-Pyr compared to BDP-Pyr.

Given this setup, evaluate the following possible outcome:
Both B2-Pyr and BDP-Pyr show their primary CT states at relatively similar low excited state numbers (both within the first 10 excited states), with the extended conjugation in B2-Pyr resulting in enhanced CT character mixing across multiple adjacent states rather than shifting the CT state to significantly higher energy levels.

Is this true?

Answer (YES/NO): NO